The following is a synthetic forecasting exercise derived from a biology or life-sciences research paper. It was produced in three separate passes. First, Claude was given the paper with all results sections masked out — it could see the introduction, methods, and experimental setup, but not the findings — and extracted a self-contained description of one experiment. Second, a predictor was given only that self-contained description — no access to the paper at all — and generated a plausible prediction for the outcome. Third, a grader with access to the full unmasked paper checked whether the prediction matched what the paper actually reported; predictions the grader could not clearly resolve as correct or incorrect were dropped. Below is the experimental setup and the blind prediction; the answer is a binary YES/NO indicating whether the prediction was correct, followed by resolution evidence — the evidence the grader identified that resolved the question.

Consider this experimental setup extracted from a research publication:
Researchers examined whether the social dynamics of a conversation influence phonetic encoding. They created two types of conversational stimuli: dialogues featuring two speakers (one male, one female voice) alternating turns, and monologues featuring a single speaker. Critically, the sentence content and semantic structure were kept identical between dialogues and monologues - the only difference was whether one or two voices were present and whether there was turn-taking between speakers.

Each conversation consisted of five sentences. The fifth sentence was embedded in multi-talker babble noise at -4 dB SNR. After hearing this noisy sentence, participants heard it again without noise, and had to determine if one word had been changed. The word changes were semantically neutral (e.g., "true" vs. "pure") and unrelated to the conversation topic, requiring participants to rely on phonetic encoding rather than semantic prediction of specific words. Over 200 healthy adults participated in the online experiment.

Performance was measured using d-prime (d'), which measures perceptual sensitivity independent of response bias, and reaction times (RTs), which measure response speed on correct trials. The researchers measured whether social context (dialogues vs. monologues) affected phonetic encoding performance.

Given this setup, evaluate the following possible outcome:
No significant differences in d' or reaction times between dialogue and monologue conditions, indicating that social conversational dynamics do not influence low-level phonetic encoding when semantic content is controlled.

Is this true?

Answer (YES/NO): NO